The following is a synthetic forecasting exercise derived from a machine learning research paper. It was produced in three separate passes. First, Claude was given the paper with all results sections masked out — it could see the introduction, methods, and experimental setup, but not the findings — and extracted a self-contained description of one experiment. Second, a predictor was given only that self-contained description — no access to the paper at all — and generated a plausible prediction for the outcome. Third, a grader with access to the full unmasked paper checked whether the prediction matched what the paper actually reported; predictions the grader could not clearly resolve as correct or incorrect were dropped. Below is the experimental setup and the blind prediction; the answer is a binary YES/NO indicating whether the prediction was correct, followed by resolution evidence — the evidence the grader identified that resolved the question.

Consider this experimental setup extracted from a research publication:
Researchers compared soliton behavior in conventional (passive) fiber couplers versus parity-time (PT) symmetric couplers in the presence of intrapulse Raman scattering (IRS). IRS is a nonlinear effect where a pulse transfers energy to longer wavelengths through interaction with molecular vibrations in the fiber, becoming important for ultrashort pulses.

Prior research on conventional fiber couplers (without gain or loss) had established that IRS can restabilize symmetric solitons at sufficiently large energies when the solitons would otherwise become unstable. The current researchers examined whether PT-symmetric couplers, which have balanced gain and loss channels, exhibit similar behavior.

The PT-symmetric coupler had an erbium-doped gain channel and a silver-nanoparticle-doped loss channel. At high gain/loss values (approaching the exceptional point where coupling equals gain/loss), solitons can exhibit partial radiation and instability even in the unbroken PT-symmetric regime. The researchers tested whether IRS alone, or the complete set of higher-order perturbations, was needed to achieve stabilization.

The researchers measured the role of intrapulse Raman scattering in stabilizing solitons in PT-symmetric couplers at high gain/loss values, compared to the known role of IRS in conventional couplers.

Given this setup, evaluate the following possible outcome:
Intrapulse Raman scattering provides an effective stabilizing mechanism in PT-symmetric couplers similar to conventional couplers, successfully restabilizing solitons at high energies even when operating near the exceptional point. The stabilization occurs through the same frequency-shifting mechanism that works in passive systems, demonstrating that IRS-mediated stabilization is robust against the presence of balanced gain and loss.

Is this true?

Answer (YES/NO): NO